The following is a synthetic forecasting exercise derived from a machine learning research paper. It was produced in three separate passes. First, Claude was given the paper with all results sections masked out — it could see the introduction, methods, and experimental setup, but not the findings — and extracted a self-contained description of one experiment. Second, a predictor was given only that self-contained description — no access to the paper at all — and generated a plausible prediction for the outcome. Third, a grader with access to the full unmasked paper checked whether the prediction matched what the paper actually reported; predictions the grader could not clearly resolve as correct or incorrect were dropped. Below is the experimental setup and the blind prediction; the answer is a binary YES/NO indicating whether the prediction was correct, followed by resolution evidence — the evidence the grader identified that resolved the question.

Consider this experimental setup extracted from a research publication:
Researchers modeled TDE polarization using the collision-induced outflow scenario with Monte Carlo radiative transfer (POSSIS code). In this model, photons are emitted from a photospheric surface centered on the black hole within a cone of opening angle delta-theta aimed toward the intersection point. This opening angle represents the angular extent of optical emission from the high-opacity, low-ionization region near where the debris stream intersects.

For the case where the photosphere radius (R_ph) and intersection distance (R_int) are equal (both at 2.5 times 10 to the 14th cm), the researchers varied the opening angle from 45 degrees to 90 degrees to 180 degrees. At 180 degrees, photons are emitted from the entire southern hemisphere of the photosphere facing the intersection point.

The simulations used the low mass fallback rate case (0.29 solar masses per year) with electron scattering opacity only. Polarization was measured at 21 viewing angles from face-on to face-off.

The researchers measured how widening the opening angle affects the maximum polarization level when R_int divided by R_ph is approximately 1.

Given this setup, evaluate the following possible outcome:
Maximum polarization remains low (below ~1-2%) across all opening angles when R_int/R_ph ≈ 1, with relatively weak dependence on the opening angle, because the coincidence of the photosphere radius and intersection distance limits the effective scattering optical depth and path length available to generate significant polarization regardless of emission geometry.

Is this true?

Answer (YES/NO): NO